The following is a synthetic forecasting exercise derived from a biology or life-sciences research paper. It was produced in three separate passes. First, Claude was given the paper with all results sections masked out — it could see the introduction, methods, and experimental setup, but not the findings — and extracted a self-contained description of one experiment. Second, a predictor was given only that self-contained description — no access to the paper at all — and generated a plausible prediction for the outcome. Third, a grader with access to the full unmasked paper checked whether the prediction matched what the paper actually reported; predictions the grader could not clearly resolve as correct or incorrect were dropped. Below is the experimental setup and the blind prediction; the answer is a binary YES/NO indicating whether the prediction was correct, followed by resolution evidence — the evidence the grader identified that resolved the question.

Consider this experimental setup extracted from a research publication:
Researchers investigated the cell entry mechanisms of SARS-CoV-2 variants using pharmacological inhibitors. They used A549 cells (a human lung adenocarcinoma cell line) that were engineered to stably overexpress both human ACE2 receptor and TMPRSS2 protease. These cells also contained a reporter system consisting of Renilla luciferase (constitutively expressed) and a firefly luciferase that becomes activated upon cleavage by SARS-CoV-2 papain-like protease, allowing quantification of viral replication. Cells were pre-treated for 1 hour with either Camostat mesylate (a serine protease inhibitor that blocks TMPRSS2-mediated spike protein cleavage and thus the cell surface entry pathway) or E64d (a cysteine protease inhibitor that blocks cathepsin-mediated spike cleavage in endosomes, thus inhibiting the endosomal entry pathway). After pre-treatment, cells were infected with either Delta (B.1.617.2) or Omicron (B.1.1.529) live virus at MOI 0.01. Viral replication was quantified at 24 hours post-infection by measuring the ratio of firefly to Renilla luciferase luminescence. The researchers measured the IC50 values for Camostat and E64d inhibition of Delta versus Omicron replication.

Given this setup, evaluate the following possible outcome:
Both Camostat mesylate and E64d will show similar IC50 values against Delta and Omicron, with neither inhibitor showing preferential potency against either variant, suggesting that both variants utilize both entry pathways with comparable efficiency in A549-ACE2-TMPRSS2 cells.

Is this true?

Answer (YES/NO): NO